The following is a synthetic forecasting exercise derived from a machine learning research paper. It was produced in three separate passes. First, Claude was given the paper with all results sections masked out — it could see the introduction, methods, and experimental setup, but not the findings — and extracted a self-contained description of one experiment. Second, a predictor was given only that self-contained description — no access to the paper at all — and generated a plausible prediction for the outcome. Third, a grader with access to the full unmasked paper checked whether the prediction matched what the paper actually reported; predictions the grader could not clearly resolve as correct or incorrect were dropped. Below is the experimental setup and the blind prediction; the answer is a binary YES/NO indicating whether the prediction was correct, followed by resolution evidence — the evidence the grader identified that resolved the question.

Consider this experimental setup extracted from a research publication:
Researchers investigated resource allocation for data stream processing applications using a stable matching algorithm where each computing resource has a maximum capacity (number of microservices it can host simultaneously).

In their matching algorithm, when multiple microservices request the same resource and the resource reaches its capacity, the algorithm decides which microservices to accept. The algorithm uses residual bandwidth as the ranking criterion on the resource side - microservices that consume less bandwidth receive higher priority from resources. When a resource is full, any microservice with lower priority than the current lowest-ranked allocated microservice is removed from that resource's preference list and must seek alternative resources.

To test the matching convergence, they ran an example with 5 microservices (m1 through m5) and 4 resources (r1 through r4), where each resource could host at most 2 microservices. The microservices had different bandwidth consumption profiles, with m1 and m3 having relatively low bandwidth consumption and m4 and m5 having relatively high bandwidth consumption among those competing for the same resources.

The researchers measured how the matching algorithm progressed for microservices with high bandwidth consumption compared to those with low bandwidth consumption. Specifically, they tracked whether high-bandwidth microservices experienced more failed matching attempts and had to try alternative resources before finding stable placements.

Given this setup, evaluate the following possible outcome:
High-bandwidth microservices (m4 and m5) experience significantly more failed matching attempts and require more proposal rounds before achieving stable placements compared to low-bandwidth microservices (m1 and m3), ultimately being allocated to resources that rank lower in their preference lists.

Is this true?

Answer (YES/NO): NO